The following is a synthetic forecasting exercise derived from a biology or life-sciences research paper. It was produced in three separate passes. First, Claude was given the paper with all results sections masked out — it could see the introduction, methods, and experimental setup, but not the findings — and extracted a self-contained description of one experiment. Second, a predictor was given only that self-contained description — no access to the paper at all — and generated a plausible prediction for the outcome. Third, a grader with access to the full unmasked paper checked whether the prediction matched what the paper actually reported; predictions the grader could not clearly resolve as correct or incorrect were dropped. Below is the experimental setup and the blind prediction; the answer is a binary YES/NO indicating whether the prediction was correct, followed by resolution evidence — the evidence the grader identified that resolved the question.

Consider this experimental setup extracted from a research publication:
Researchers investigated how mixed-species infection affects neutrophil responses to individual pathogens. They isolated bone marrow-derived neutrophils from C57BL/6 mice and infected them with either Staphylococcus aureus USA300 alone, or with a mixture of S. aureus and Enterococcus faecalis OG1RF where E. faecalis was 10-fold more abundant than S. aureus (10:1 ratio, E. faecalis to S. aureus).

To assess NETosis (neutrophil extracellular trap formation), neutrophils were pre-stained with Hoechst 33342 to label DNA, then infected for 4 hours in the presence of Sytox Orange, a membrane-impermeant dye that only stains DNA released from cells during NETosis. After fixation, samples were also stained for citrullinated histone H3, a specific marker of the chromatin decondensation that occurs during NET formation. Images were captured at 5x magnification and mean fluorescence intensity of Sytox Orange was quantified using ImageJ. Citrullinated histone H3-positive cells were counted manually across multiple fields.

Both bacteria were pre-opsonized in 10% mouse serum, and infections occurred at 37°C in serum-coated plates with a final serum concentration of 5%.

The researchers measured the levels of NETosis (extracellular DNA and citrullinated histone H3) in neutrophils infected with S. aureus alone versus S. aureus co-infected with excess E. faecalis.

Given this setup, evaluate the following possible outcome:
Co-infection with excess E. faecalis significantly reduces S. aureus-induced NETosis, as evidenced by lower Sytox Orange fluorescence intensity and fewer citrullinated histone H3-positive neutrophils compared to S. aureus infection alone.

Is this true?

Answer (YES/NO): YES